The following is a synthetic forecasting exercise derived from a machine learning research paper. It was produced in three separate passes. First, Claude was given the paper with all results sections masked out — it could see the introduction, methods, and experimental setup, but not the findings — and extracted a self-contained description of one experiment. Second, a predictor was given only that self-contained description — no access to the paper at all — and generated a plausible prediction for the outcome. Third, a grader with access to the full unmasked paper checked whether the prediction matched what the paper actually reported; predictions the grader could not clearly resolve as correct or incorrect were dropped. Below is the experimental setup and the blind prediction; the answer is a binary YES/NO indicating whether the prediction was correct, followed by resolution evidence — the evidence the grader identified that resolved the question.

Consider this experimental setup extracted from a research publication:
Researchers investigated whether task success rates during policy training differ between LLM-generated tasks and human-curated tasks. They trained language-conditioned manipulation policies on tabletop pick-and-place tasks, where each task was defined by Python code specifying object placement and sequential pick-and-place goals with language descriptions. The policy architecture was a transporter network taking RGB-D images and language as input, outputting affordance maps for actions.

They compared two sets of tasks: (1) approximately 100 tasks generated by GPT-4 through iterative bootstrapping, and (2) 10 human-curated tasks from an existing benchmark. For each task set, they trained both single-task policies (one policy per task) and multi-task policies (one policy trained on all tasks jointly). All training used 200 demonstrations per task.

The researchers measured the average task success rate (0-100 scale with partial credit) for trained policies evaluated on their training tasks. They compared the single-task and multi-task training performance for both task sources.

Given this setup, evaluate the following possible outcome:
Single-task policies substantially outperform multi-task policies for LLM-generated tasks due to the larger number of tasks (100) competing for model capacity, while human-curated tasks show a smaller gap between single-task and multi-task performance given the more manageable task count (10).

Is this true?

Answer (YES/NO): NO